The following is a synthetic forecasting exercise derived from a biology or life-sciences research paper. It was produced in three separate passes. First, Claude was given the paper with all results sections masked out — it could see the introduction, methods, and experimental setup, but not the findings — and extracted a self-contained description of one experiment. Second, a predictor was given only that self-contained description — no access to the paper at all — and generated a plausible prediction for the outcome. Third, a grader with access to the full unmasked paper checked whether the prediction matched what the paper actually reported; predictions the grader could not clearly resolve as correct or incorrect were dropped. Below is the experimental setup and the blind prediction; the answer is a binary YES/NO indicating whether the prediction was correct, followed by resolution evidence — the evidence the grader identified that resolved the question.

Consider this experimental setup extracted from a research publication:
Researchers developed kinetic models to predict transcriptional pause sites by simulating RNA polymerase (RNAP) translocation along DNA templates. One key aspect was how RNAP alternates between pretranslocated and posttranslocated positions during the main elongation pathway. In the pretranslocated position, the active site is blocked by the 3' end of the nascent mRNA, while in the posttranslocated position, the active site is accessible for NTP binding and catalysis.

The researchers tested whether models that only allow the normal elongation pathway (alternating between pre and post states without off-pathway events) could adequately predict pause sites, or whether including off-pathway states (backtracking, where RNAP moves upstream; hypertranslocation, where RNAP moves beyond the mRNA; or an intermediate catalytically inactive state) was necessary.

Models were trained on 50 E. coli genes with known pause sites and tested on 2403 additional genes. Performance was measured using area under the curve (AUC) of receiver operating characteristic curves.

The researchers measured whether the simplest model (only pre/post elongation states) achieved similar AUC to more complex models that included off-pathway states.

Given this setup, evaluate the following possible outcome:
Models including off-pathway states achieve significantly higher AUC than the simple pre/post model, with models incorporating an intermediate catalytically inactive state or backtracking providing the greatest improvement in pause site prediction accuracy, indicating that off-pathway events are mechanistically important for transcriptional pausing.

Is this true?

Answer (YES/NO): NO